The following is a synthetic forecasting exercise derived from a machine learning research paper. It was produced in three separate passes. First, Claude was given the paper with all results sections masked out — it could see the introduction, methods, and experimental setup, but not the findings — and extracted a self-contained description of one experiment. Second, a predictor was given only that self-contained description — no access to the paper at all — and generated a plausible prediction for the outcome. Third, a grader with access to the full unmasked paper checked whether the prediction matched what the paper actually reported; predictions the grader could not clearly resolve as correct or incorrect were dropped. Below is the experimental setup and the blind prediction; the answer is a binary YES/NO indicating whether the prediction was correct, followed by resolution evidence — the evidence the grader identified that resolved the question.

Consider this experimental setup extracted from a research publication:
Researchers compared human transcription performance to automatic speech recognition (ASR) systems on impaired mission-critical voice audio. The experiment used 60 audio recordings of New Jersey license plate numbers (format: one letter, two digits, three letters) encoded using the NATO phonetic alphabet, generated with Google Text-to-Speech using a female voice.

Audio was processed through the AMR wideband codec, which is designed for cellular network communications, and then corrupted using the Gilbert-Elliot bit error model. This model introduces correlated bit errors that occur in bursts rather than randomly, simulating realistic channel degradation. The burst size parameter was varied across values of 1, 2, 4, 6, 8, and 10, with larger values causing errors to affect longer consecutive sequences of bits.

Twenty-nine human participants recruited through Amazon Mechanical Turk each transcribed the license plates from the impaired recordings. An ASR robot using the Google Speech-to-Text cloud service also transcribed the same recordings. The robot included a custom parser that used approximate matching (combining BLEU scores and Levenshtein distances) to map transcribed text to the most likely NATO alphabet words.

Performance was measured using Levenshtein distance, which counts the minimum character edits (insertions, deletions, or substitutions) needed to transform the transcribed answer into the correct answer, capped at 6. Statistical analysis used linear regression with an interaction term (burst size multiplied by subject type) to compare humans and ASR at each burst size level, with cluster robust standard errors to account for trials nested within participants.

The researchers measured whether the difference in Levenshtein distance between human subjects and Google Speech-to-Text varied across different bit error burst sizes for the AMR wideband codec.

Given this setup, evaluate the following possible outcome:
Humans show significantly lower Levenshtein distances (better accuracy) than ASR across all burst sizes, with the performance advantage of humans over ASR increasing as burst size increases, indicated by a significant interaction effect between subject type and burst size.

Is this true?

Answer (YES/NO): NO